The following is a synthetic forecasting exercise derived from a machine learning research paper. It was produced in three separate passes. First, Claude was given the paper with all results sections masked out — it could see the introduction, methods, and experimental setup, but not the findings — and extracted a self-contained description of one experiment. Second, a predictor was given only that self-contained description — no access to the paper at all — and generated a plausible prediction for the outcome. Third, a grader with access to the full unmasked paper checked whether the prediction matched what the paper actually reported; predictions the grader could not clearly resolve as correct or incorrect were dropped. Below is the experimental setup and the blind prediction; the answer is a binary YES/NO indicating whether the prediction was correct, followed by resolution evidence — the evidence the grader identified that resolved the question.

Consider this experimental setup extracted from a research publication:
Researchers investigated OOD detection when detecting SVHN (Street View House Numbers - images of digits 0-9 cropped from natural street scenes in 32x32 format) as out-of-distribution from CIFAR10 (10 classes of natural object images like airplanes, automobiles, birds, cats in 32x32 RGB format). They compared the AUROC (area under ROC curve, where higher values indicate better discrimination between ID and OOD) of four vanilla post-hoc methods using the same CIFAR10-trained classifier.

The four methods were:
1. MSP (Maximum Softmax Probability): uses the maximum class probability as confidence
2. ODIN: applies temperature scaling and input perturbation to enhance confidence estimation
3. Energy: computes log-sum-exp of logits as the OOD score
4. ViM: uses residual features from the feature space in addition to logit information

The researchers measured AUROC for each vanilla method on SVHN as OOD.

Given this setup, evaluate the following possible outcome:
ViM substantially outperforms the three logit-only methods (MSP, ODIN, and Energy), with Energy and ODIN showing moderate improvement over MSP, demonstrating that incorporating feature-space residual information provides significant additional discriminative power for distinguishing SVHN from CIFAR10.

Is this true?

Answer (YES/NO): NO